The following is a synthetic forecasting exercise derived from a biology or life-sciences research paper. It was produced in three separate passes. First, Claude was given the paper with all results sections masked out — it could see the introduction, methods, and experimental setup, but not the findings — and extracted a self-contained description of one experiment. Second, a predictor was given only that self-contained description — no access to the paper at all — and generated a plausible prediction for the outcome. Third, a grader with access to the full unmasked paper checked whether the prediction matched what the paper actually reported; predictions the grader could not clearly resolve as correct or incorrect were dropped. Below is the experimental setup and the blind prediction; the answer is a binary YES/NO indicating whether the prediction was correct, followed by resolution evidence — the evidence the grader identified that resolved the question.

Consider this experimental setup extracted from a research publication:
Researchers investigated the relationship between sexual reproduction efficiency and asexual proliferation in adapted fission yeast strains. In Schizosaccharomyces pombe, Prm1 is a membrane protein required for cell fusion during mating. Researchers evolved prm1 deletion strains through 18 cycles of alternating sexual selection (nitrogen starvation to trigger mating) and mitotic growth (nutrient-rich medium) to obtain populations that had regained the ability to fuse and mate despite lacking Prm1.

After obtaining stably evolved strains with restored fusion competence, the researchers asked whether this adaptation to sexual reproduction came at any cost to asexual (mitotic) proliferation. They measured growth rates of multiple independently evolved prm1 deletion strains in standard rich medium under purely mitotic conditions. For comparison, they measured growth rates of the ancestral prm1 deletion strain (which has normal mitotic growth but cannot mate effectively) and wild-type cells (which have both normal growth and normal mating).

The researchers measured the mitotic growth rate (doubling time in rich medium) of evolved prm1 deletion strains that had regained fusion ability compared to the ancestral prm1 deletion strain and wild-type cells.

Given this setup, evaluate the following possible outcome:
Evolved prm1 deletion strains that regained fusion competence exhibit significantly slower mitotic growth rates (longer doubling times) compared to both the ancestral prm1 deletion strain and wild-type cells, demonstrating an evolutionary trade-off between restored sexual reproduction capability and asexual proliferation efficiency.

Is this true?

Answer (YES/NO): YES